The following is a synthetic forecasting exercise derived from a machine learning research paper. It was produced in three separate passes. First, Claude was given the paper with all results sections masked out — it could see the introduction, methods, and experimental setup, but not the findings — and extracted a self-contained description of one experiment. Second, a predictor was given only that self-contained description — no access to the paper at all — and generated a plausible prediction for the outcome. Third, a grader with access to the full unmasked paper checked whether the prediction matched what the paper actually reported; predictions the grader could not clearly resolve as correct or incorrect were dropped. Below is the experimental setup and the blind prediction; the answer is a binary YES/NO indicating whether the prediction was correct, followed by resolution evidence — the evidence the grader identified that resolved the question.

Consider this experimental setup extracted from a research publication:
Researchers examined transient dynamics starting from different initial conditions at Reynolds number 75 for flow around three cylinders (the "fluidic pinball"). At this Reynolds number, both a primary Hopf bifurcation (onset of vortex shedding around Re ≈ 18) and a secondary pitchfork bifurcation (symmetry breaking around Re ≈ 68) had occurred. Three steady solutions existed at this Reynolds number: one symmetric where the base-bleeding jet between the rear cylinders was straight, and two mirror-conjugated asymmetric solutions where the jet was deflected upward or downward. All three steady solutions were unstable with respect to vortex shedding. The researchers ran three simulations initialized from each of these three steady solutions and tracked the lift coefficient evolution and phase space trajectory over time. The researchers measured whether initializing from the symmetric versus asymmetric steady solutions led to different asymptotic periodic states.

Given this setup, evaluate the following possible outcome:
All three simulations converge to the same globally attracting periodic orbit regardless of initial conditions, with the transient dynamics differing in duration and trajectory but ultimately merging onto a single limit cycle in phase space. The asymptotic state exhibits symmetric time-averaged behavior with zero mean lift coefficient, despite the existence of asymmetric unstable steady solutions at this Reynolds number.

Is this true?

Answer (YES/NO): NO